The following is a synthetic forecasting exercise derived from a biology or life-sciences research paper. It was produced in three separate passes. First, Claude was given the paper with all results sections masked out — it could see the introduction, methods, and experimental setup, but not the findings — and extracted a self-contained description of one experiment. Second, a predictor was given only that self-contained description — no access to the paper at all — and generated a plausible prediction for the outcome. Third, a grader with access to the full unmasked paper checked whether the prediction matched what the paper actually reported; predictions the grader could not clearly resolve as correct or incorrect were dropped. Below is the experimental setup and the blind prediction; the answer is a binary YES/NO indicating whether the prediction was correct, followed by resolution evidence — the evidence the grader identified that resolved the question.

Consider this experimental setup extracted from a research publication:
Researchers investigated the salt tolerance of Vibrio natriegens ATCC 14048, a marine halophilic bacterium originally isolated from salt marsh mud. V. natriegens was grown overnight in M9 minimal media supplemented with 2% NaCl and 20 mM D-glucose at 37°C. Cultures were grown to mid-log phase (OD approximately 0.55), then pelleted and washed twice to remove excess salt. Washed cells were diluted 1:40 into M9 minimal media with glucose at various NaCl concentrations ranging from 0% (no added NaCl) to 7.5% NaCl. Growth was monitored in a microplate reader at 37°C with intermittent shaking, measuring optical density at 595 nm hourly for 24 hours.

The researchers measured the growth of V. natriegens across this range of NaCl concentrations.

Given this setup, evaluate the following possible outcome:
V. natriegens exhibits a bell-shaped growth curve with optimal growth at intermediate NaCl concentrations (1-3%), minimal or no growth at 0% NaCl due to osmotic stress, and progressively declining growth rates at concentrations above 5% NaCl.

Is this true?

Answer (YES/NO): NO